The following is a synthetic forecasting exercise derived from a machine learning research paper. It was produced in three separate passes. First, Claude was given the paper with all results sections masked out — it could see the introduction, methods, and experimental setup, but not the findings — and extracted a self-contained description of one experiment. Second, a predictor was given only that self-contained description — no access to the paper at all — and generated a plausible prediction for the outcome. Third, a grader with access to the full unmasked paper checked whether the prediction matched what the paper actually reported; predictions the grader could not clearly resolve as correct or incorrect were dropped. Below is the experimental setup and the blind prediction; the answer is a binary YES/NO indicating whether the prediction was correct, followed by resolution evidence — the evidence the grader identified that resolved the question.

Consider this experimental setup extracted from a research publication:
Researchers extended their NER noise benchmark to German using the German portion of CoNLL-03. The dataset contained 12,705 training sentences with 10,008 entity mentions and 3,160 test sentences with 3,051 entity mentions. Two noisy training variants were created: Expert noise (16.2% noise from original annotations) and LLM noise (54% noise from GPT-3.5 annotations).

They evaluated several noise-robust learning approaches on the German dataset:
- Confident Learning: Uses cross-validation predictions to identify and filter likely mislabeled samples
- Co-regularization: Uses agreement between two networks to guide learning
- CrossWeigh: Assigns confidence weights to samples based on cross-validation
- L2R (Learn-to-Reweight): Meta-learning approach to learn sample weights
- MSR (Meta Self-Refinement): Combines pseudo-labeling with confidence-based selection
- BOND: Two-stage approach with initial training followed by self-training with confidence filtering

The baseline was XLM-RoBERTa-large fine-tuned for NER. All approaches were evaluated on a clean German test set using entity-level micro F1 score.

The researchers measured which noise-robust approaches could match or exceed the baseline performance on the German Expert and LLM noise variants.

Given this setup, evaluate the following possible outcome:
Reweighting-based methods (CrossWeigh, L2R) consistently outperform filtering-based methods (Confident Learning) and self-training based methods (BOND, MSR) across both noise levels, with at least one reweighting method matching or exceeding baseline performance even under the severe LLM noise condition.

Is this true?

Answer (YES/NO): NO